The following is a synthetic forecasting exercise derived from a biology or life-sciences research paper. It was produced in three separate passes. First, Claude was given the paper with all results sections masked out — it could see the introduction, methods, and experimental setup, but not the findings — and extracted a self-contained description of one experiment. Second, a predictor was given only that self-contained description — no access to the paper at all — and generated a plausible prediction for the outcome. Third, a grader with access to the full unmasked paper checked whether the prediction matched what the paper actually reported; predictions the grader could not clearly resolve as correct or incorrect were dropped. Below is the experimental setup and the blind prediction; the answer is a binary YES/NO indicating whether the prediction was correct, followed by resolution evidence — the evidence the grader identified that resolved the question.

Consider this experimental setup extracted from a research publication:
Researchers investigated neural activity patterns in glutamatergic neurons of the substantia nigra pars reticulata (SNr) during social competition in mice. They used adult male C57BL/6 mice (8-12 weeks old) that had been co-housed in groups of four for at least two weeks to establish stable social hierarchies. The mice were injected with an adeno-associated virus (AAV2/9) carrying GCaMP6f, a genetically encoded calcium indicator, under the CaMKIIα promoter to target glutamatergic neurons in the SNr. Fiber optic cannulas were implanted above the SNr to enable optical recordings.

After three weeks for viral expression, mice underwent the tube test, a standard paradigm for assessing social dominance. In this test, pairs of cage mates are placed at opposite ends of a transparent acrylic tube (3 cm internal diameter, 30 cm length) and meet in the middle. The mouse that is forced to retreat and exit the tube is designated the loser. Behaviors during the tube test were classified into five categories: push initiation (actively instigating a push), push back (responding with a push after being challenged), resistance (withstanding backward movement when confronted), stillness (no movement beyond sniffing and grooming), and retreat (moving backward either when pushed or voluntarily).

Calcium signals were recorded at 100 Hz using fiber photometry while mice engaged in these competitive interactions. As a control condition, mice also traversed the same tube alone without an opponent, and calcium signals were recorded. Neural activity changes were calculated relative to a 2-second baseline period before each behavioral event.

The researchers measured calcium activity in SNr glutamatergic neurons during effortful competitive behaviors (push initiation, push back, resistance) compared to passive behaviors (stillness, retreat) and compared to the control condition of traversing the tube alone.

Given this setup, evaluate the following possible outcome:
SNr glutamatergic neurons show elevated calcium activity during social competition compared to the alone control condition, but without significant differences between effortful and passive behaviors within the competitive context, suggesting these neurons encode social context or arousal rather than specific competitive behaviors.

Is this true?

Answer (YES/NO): NO